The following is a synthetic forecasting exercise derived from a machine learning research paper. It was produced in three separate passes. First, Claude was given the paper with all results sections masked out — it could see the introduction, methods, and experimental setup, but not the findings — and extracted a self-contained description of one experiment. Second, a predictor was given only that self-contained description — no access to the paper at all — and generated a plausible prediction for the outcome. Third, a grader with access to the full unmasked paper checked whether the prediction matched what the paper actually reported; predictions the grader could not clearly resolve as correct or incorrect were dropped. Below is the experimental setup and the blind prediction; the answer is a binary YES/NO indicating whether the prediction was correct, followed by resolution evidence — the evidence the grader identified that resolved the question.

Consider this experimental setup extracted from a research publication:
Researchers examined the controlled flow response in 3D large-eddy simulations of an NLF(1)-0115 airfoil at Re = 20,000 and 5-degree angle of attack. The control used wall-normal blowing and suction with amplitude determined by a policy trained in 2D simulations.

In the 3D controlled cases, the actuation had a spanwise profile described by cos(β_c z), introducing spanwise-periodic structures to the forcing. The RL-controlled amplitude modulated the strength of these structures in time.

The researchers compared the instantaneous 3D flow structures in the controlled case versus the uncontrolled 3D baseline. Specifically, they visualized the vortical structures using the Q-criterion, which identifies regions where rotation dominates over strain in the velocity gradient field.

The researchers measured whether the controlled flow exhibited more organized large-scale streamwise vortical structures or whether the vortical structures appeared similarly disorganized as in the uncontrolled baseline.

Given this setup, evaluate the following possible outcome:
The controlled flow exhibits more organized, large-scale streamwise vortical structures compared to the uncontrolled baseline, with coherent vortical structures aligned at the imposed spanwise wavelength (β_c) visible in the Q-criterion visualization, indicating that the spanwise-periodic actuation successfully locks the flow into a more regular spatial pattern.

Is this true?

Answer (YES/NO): NO